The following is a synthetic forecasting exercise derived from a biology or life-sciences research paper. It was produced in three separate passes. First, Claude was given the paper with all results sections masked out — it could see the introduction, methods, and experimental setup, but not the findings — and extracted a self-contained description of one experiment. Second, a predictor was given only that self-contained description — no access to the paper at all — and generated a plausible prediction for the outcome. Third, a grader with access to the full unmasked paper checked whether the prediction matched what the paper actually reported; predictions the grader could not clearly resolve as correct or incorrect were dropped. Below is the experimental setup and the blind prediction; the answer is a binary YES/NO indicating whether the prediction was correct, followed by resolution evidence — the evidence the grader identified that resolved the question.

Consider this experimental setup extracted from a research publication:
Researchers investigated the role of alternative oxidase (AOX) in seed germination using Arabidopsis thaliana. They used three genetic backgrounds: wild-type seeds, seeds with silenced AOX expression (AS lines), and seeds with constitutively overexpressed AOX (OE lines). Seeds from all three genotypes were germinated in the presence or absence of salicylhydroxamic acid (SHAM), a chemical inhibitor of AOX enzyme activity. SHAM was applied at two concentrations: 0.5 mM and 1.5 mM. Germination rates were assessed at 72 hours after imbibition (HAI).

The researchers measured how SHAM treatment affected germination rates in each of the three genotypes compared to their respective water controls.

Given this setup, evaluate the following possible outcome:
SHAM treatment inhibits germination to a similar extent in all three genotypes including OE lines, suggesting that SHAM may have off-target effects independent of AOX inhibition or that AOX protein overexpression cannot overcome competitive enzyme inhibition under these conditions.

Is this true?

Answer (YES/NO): NO